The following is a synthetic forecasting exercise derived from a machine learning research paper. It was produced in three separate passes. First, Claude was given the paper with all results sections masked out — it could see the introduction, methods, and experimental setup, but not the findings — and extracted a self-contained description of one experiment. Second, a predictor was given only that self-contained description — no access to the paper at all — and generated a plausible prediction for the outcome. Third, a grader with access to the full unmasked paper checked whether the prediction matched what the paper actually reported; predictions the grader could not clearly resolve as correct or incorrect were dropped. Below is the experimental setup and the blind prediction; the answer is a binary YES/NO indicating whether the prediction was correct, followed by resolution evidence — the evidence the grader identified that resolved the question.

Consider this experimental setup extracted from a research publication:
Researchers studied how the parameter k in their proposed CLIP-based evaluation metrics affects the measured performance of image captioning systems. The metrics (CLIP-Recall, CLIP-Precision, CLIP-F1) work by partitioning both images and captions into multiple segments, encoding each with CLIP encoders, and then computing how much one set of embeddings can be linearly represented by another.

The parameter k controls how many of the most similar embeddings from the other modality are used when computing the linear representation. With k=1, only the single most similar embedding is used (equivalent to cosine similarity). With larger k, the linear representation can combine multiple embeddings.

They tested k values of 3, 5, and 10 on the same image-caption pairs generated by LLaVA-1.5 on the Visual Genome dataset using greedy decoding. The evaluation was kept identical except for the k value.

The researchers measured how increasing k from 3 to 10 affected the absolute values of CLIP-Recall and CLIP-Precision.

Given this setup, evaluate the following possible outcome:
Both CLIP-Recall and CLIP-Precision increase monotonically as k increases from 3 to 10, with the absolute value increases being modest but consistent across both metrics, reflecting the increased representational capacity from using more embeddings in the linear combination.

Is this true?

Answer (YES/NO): NO